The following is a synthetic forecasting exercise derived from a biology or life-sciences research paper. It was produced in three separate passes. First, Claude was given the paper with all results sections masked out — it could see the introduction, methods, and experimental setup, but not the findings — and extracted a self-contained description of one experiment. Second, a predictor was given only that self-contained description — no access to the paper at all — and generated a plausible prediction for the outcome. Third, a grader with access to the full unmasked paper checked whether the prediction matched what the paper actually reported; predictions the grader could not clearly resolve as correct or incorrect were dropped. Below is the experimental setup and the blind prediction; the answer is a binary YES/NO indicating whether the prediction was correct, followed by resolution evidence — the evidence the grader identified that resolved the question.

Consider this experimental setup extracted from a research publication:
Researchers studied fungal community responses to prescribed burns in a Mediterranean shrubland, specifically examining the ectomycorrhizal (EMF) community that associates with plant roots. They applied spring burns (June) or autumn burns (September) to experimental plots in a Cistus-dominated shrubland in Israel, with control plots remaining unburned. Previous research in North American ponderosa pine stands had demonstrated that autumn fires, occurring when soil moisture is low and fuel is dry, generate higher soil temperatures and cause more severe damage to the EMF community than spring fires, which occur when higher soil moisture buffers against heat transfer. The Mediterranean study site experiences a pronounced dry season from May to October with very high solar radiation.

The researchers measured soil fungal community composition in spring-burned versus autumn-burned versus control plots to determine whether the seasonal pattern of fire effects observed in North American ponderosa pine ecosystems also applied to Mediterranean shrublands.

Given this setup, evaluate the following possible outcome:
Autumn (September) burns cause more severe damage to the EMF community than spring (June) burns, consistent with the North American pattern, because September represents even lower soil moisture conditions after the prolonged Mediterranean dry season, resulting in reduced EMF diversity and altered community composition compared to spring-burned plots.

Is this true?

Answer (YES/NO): NO